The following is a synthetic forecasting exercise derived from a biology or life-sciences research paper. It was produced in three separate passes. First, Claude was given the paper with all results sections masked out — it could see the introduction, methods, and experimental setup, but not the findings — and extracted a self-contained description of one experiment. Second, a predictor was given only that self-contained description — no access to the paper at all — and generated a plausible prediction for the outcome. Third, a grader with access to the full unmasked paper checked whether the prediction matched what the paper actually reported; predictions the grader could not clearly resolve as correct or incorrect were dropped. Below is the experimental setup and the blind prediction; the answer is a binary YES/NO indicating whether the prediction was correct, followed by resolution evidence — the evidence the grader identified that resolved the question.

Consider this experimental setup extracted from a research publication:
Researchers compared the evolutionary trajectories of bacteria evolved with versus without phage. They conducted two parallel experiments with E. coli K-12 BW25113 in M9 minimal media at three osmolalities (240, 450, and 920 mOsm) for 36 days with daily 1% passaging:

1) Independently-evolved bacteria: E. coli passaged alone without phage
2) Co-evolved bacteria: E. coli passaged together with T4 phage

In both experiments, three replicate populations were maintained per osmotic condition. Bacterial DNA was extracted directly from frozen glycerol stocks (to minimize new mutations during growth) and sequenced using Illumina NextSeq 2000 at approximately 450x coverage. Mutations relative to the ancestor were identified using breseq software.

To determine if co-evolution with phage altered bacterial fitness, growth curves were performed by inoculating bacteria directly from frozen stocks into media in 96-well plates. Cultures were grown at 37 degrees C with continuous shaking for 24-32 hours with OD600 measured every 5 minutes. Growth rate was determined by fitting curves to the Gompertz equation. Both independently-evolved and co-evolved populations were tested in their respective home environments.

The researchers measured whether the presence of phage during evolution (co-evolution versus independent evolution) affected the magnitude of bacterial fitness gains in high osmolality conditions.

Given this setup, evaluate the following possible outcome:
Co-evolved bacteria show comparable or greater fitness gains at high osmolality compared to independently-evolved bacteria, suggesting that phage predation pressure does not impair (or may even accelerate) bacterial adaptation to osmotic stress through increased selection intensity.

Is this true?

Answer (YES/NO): NO